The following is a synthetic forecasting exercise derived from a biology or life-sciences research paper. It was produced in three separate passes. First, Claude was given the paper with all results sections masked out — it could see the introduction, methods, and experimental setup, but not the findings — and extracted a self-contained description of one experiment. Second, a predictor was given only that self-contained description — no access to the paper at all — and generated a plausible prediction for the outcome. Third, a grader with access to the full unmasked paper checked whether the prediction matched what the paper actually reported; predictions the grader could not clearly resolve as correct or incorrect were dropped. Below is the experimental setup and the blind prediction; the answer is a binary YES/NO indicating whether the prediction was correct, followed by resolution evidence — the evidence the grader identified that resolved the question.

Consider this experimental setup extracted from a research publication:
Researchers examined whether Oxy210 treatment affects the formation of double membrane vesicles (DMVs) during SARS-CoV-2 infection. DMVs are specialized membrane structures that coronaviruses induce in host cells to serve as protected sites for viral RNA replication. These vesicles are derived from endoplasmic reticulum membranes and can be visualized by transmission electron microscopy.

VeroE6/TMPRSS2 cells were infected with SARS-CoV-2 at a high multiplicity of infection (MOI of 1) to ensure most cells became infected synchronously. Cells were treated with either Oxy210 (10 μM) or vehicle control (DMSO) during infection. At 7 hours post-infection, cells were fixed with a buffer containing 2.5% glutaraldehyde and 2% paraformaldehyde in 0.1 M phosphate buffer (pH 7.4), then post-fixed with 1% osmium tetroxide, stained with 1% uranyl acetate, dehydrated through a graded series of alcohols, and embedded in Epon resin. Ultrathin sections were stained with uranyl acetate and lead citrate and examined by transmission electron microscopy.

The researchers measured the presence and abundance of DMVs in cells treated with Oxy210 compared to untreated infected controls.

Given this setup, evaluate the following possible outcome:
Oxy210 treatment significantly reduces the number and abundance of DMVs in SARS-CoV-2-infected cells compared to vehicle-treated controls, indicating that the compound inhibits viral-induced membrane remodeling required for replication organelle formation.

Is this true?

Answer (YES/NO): YES